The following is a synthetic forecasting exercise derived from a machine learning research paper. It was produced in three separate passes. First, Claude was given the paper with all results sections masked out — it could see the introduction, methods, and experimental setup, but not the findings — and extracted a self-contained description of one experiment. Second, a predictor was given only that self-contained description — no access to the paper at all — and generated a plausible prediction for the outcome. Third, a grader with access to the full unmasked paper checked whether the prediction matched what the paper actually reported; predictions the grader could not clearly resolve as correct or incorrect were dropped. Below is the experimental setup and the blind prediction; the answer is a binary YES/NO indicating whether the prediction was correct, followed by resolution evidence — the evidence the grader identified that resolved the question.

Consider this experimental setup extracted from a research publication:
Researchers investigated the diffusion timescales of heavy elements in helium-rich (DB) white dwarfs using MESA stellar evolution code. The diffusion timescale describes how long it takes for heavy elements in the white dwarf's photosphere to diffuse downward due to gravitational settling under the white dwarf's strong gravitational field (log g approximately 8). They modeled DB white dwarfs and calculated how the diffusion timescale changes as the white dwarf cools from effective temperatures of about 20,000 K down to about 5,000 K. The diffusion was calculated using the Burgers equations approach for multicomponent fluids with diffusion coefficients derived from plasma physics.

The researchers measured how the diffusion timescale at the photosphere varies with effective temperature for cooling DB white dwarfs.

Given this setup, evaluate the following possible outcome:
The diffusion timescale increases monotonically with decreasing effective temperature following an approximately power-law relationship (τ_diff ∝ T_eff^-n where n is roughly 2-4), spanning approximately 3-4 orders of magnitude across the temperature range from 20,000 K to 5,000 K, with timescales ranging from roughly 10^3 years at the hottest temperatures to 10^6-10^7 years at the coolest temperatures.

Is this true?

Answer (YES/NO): NO